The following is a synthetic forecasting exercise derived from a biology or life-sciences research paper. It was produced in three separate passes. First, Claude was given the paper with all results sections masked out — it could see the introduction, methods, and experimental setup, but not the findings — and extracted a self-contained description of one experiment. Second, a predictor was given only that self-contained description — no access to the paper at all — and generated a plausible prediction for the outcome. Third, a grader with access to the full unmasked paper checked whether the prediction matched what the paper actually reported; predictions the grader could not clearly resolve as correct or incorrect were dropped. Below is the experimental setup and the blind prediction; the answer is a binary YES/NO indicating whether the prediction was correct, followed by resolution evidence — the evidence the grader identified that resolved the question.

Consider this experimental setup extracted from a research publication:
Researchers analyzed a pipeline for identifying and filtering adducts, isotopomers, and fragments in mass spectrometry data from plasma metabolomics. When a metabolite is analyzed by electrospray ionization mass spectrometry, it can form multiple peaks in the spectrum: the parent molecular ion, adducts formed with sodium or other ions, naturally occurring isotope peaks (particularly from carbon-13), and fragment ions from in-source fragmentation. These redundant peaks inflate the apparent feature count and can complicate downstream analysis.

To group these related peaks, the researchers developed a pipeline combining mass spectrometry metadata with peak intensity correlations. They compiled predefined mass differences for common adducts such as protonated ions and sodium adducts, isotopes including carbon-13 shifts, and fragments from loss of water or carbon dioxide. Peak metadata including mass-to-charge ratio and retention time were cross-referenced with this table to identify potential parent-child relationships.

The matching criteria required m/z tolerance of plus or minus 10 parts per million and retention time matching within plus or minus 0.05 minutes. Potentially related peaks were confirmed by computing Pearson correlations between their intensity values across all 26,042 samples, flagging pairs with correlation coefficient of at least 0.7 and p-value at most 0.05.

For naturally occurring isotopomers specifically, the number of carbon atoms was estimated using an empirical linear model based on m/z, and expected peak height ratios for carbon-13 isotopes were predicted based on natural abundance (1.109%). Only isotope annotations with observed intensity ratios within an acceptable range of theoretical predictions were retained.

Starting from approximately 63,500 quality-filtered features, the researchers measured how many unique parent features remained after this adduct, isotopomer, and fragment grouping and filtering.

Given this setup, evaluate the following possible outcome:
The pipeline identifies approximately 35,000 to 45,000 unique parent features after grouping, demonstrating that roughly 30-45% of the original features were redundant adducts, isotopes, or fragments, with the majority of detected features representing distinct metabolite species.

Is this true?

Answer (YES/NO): NO